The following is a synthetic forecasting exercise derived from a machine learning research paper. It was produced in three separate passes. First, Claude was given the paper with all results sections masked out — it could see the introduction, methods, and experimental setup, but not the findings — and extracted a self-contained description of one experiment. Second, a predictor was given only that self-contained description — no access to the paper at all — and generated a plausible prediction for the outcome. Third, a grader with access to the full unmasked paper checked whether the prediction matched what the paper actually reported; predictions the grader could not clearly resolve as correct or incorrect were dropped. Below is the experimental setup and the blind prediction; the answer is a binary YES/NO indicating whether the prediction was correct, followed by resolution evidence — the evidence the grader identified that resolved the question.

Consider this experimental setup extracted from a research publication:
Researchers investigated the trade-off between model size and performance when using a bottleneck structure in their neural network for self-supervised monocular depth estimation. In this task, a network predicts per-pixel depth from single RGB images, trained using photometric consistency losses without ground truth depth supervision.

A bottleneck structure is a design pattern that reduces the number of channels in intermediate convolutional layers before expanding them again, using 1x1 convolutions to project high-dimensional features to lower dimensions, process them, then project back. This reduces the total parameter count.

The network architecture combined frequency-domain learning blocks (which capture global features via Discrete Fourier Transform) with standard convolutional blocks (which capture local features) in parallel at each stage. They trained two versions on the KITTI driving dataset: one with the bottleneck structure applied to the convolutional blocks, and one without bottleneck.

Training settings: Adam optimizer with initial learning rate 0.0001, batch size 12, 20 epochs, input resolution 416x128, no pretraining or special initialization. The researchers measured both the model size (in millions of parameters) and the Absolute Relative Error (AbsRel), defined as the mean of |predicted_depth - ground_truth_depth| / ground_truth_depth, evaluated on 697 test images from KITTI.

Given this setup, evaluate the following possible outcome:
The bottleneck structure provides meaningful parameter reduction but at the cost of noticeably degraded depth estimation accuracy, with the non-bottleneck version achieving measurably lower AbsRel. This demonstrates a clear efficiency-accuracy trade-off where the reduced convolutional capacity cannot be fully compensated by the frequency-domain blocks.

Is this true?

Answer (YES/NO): NO